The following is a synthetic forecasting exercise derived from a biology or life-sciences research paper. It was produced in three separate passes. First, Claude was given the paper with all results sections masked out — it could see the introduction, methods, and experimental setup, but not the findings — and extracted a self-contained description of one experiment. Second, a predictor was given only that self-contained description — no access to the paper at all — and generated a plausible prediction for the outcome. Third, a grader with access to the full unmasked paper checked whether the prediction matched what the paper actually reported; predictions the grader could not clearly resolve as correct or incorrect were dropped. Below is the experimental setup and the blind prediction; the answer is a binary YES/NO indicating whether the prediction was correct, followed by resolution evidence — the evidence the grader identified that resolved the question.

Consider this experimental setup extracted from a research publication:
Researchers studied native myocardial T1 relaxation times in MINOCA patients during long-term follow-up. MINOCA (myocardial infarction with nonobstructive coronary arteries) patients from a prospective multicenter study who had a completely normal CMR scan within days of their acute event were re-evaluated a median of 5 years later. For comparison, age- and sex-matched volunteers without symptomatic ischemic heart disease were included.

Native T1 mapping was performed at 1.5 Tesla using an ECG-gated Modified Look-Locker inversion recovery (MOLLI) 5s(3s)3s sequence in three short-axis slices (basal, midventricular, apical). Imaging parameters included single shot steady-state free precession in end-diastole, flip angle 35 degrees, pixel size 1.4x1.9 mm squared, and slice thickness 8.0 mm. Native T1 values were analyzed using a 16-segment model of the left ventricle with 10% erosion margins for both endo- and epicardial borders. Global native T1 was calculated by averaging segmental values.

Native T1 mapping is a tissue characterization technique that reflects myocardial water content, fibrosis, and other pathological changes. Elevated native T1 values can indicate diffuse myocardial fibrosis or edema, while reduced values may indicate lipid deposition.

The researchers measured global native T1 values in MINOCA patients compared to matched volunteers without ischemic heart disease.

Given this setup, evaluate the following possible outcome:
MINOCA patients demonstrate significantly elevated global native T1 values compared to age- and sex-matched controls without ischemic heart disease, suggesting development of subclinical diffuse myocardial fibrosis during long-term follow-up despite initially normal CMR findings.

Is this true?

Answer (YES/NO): NO